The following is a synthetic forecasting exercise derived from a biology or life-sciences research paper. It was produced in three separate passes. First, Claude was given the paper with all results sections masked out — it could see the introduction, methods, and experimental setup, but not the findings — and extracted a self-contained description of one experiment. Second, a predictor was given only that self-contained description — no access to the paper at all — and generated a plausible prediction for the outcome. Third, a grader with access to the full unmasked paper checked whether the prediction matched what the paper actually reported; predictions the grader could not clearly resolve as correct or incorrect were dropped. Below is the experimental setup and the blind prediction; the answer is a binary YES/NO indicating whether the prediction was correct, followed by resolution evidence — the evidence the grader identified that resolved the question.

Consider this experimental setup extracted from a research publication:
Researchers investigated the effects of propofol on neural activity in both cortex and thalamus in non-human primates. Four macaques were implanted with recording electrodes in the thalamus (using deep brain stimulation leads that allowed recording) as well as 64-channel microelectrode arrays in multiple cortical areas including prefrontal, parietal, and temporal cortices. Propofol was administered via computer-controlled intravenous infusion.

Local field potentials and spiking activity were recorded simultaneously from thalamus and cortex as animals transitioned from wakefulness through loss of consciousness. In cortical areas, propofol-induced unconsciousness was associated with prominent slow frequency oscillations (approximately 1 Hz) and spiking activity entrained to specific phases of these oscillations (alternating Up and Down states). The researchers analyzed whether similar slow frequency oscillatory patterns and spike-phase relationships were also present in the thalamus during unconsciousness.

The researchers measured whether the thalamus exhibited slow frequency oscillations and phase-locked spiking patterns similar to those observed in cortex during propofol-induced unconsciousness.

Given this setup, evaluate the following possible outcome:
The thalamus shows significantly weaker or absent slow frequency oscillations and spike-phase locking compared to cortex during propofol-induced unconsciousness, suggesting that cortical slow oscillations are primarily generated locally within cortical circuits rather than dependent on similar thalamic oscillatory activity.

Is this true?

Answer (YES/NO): NO